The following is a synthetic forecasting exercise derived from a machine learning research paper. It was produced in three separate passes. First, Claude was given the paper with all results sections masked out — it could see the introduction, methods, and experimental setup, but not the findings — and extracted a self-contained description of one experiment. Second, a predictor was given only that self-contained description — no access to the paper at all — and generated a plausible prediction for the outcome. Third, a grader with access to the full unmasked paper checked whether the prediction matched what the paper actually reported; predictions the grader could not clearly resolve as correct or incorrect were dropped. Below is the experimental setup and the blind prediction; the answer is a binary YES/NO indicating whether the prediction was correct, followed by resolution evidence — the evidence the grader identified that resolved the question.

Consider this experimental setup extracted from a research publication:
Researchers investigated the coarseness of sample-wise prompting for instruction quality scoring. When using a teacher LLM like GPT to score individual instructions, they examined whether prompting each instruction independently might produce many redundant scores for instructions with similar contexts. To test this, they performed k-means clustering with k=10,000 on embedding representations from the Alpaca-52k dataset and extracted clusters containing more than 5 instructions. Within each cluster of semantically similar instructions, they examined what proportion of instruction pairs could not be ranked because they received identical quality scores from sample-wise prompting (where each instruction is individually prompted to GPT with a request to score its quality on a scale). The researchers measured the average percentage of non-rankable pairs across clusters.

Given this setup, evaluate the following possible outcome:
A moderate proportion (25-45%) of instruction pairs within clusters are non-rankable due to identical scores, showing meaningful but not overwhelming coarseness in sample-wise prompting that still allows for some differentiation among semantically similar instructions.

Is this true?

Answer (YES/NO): NO